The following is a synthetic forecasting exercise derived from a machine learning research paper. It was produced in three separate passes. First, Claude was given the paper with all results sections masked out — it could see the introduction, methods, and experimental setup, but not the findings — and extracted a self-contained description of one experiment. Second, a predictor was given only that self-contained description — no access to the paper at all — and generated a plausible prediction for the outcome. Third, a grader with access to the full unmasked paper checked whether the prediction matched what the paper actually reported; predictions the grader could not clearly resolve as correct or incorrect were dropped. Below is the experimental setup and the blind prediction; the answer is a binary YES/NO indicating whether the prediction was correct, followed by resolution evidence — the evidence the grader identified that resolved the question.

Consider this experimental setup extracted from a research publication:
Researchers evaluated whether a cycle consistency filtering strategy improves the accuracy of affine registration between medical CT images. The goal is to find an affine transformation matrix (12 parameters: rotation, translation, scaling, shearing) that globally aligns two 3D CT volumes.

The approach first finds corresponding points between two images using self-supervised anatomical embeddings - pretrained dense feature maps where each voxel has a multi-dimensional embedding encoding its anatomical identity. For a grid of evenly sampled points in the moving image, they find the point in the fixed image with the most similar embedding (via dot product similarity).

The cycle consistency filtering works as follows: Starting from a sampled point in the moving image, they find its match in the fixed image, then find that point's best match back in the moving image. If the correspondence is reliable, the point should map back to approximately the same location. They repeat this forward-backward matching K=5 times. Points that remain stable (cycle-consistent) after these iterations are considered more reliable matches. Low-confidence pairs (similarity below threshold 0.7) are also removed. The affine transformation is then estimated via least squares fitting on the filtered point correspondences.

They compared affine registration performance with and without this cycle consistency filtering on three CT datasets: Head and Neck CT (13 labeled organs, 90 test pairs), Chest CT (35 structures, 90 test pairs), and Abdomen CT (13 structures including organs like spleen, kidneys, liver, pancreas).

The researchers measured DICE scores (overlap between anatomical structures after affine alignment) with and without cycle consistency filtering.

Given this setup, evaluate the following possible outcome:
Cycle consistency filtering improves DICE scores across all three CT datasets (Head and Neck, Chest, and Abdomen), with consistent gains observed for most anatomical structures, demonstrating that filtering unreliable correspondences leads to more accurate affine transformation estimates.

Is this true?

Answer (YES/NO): NO